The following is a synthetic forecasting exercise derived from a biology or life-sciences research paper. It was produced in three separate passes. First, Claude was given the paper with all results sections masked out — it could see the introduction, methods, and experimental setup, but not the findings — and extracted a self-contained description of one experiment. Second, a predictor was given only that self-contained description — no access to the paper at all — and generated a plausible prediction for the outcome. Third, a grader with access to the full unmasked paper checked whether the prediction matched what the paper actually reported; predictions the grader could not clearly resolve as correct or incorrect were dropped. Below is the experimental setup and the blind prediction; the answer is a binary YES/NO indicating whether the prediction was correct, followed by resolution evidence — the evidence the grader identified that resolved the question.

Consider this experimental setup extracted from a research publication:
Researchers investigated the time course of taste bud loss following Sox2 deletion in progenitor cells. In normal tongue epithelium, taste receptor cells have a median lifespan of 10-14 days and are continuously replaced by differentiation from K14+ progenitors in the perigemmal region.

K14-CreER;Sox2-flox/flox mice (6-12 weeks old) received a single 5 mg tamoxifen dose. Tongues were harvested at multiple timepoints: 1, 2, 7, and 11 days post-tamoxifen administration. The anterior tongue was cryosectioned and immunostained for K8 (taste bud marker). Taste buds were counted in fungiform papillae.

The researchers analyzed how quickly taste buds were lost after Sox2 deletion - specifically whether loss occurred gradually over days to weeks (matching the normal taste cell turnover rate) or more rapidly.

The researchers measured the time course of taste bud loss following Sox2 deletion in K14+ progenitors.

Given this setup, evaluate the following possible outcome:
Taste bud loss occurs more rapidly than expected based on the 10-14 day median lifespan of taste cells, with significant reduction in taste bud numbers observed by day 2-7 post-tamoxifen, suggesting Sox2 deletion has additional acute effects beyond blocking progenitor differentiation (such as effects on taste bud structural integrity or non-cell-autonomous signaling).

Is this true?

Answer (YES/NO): YES